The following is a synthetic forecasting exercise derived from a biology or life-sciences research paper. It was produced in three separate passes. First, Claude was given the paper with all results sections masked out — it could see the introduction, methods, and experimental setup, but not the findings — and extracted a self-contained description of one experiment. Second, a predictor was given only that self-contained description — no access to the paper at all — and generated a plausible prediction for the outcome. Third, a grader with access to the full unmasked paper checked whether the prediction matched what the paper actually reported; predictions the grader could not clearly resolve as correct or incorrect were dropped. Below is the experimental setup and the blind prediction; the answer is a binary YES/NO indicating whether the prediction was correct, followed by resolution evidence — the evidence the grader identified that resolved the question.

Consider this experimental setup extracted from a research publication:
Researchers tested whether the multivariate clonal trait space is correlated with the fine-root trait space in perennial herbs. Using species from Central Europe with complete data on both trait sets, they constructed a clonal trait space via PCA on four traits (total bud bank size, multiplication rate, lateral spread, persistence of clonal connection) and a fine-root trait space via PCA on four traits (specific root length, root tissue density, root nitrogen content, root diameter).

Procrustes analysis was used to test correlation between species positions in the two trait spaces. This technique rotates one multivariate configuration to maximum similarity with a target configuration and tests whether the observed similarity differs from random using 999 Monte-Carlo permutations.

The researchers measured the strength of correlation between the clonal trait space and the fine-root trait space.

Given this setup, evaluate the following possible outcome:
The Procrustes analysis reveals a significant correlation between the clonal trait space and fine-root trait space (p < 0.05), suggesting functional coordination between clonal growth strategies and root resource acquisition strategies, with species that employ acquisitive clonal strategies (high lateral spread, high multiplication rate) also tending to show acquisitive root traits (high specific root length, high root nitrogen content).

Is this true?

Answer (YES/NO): NO